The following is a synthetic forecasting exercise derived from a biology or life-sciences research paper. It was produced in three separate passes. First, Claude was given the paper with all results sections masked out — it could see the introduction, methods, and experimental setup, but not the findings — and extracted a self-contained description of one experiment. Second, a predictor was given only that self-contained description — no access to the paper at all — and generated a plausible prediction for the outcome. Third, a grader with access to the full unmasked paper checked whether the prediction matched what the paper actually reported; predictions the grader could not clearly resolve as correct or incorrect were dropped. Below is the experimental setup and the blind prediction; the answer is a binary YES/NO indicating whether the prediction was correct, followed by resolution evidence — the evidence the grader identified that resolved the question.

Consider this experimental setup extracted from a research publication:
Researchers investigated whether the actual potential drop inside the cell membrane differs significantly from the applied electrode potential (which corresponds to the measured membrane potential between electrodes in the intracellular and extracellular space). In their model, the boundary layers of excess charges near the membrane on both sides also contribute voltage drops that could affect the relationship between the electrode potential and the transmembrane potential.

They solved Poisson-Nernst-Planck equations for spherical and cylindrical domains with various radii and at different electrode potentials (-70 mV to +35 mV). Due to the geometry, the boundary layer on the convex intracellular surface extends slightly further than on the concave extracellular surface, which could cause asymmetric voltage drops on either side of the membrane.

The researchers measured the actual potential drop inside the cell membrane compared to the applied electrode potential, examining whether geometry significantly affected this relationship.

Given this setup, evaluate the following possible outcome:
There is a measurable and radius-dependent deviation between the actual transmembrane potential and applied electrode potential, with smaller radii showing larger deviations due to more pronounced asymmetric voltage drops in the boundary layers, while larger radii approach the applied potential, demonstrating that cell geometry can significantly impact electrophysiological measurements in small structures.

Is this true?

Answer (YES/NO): NO